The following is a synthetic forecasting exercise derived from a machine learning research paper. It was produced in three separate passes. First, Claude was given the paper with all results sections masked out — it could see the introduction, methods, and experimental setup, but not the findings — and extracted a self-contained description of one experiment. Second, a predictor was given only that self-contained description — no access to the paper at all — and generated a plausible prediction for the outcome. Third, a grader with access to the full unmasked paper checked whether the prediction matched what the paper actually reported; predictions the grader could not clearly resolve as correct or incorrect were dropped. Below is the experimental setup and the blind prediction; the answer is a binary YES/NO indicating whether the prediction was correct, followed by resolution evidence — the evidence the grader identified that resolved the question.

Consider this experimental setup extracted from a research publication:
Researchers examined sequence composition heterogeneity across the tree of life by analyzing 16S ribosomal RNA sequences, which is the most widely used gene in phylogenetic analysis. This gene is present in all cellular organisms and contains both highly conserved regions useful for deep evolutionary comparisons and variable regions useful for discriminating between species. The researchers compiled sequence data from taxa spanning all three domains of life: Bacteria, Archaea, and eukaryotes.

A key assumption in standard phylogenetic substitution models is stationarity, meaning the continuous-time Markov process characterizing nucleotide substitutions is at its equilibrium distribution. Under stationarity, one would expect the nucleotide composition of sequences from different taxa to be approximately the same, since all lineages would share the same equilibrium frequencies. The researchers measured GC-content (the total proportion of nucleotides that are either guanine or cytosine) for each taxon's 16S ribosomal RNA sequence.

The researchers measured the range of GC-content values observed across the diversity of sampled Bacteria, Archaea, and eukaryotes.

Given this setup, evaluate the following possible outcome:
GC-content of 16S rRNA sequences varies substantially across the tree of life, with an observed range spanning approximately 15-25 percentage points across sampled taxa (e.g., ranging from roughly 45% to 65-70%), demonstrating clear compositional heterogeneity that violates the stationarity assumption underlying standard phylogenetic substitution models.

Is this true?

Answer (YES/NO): NO